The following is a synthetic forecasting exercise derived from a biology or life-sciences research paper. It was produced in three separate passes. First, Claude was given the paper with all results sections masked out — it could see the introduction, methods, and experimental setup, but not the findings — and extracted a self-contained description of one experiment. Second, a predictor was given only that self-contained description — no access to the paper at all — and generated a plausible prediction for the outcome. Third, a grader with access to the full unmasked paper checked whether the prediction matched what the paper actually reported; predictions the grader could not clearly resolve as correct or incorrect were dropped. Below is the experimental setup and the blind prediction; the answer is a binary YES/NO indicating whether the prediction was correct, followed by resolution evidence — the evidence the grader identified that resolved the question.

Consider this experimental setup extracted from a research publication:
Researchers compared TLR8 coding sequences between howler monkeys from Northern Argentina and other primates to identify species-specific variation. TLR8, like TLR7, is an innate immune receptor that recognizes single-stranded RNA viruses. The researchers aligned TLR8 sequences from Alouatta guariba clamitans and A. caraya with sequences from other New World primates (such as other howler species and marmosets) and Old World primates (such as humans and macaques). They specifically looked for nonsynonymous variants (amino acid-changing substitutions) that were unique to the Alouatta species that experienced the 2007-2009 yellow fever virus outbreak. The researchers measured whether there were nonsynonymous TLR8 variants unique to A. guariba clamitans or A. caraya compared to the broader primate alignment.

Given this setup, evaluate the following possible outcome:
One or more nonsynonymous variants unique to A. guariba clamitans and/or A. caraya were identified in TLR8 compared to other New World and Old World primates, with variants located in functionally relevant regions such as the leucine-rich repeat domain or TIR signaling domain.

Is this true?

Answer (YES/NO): NO